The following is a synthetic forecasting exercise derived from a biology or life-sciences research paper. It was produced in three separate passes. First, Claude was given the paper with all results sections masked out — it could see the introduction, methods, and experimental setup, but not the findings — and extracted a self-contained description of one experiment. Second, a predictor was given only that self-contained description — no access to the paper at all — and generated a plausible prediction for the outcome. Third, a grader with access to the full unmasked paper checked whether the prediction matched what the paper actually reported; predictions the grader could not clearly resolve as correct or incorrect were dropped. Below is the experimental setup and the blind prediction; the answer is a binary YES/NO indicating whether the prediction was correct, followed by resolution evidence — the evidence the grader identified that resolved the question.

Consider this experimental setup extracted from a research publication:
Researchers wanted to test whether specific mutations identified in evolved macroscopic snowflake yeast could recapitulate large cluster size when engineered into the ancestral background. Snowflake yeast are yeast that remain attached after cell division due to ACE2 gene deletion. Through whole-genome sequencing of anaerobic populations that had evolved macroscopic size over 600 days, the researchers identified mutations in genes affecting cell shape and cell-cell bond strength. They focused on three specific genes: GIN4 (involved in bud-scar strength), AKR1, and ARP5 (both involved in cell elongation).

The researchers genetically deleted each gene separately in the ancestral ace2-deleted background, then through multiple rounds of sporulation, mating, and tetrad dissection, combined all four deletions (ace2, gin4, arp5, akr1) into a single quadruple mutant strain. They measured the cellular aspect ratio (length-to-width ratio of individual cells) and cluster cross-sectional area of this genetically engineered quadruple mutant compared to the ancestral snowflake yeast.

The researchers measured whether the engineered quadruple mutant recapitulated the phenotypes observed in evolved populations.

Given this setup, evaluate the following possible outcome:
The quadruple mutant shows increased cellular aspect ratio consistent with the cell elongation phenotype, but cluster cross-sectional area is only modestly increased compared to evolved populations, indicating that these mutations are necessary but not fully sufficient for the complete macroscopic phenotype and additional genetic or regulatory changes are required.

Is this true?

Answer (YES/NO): NO